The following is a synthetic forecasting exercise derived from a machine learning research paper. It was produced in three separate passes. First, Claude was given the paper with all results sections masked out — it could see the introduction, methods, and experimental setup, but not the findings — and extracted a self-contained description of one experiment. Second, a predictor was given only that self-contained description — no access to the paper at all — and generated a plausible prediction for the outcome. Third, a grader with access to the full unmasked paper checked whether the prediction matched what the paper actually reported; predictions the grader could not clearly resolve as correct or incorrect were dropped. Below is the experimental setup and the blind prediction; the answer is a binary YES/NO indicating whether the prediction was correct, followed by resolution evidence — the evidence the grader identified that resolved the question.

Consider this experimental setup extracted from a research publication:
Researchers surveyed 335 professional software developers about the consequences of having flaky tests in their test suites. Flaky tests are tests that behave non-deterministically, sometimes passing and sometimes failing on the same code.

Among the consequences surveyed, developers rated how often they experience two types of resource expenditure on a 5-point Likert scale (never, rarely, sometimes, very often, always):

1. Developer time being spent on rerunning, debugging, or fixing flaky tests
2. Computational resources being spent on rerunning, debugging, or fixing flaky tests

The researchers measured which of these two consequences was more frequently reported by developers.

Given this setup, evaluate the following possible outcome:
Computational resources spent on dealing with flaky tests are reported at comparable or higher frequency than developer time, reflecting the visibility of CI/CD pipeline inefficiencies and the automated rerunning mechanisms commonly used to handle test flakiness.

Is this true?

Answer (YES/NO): NO